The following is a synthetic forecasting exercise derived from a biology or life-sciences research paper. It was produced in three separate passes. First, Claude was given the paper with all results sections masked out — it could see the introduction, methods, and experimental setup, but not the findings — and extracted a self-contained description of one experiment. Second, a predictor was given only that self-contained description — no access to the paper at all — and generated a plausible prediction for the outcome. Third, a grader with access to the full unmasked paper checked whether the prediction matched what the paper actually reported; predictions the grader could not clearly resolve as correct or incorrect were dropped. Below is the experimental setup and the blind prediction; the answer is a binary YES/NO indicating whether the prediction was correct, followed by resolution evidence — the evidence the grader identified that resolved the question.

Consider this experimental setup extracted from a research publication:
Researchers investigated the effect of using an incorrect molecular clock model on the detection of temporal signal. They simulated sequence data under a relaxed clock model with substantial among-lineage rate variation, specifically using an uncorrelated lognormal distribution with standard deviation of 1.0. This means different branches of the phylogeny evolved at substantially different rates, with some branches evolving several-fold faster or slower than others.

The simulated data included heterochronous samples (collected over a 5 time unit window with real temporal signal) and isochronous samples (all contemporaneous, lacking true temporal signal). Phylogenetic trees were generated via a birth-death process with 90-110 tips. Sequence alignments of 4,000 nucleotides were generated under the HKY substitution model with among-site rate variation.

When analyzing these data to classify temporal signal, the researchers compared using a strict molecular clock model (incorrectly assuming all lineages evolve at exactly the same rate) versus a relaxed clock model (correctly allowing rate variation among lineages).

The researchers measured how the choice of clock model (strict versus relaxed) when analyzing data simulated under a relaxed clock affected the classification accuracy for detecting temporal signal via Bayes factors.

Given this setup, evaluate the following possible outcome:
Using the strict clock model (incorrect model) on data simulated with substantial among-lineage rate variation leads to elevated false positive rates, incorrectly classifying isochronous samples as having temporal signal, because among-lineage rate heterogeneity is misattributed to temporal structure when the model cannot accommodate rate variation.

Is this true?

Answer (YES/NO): NO